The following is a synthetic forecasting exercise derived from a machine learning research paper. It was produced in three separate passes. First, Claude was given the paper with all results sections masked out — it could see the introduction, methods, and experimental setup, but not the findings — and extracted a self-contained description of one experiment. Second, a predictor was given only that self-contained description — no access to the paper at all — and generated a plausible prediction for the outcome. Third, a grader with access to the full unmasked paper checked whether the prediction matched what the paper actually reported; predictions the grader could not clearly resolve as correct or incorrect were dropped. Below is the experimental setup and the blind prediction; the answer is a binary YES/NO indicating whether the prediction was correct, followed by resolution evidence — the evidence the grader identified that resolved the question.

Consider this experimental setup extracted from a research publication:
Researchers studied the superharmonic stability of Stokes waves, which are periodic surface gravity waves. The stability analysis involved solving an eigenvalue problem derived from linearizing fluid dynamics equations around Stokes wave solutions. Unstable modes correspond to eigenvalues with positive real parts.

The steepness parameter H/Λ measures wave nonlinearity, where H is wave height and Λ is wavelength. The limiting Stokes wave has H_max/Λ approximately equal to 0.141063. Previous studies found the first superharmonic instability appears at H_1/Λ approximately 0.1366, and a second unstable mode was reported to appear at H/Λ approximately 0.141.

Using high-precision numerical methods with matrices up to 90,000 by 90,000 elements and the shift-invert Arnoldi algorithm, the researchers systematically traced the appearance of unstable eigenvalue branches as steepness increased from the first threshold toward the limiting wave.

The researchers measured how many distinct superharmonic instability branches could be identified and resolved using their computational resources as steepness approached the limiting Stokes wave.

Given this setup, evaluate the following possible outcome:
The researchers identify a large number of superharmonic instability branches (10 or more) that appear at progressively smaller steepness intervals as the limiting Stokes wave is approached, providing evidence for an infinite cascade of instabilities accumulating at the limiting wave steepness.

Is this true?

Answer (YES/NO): NO